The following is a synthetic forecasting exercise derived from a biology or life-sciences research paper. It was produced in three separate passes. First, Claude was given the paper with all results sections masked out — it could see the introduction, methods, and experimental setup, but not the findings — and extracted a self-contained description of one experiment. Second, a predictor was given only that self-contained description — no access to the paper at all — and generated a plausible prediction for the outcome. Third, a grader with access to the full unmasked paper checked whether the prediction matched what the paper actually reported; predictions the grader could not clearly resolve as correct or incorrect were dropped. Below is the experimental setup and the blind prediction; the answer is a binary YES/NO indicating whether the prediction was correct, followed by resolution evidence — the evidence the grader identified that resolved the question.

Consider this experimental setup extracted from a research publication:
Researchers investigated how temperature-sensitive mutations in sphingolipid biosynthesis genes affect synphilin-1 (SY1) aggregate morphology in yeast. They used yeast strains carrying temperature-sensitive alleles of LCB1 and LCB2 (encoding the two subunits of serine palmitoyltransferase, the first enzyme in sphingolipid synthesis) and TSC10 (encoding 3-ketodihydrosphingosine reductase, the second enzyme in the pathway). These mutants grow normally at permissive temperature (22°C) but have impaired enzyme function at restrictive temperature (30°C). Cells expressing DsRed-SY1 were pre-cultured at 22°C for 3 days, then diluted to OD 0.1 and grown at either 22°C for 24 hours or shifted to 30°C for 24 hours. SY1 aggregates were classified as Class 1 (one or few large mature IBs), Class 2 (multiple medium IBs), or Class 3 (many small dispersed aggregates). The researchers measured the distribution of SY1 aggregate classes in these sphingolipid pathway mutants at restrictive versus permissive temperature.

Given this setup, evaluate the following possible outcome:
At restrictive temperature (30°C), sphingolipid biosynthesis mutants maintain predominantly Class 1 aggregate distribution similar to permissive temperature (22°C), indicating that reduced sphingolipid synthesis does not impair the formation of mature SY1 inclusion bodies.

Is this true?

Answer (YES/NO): NO